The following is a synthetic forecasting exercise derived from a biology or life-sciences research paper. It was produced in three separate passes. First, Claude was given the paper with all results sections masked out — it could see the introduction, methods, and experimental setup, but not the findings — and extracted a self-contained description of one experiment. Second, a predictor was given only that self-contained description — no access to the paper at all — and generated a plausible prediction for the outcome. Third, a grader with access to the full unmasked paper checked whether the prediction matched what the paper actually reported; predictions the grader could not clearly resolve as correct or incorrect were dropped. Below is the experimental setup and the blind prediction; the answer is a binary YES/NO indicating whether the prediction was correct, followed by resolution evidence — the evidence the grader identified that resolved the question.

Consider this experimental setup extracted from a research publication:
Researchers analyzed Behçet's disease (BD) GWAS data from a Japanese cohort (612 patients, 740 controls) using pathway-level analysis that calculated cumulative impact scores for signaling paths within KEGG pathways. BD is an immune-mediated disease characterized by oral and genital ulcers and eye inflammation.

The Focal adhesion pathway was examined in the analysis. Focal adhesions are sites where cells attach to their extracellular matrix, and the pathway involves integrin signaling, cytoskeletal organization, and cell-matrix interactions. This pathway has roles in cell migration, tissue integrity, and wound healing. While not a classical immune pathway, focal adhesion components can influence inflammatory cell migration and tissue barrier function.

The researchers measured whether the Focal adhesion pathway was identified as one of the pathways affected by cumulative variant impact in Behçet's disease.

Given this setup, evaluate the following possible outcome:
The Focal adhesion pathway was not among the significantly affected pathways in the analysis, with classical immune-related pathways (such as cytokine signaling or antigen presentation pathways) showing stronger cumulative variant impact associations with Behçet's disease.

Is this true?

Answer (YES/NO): NO